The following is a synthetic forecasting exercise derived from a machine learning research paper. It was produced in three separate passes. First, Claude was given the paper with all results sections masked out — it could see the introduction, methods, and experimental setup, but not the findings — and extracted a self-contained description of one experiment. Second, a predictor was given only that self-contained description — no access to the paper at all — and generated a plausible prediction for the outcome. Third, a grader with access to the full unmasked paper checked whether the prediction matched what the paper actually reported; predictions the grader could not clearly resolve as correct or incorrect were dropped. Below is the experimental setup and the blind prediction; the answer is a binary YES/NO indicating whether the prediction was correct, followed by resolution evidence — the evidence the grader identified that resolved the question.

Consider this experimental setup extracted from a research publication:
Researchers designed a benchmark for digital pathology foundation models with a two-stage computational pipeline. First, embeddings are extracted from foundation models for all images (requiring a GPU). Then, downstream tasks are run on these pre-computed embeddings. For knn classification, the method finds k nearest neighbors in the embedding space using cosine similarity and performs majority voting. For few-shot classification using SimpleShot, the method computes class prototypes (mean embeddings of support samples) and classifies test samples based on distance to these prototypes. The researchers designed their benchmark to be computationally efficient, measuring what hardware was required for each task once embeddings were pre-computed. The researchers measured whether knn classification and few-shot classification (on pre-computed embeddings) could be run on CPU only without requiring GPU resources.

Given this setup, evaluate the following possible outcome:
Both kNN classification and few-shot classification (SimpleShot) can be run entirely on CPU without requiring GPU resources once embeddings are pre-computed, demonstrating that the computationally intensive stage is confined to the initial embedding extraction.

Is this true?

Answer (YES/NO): YES